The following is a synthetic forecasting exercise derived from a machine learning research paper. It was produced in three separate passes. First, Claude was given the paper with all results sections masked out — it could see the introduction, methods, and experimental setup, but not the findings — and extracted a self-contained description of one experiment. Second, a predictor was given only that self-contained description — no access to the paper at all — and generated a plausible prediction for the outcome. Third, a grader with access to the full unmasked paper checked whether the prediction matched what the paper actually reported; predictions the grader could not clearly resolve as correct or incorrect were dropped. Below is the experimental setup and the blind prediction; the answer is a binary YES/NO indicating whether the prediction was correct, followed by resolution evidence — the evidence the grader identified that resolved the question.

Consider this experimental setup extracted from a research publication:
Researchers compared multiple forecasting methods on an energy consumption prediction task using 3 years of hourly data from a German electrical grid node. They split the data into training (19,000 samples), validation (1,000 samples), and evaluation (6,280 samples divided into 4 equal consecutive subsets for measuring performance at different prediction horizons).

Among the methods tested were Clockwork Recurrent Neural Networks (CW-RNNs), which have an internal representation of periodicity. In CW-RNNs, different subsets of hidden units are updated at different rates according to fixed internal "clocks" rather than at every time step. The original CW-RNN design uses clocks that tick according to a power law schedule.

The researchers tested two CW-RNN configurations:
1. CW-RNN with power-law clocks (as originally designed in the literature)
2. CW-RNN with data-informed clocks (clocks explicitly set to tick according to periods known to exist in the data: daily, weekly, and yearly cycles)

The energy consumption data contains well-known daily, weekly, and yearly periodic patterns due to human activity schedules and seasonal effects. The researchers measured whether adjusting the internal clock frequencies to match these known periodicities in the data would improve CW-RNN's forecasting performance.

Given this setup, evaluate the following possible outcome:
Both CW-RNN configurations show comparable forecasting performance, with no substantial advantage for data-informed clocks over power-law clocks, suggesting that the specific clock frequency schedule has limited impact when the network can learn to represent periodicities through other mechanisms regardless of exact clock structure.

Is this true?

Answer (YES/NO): YES